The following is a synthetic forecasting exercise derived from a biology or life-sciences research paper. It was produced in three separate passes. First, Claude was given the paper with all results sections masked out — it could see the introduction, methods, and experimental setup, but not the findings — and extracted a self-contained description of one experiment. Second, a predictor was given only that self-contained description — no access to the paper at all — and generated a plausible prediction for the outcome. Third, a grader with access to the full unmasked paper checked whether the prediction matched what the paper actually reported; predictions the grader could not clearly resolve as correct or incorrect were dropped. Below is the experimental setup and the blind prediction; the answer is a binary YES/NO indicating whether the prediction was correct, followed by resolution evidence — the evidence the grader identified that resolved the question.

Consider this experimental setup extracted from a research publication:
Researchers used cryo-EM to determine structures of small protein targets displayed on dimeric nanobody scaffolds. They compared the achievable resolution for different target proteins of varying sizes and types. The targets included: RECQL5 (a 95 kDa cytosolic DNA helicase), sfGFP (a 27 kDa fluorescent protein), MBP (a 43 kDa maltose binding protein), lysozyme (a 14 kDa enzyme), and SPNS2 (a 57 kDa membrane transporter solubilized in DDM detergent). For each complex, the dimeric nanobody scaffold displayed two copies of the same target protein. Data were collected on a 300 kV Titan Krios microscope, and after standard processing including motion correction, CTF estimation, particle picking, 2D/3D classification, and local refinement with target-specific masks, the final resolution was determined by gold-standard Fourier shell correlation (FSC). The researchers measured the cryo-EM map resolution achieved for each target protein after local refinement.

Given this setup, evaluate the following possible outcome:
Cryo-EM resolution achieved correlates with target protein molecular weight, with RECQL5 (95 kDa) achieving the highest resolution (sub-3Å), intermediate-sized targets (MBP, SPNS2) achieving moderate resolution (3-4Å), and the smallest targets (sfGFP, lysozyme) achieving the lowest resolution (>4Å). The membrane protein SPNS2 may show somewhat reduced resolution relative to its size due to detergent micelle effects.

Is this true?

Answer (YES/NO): NO